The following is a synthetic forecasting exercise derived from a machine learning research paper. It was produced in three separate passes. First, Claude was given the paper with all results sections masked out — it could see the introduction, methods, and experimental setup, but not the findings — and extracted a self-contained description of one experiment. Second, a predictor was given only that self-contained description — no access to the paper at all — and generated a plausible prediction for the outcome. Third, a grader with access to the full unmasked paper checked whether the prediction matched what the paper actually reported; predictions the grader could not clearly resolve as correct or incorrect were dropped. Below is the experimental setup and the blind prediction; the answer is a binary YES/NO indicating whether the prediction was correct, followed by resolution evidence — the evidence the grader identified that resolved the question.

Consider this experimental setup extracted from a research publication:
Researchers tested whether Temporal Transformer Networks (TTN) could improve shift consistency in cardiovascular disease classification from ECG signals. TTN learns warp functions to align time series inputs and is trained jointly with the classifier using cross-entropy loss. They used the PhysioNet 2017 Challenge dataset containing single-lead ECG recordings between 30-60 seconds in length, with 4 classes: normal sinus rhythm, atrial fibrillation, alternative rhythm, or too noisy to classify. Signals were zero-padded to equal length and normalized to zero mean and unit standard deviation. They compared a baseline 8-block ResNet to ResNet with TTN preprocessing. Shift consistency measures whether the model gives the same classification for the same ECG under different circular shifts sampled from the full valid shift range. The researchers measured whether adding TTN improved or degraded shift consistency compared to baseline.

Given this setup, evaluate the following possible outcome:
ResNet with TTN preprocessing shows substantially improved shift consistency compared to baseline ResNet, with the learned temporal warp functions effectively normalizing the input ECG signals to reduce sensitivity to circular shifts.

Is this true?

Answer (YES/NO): NO